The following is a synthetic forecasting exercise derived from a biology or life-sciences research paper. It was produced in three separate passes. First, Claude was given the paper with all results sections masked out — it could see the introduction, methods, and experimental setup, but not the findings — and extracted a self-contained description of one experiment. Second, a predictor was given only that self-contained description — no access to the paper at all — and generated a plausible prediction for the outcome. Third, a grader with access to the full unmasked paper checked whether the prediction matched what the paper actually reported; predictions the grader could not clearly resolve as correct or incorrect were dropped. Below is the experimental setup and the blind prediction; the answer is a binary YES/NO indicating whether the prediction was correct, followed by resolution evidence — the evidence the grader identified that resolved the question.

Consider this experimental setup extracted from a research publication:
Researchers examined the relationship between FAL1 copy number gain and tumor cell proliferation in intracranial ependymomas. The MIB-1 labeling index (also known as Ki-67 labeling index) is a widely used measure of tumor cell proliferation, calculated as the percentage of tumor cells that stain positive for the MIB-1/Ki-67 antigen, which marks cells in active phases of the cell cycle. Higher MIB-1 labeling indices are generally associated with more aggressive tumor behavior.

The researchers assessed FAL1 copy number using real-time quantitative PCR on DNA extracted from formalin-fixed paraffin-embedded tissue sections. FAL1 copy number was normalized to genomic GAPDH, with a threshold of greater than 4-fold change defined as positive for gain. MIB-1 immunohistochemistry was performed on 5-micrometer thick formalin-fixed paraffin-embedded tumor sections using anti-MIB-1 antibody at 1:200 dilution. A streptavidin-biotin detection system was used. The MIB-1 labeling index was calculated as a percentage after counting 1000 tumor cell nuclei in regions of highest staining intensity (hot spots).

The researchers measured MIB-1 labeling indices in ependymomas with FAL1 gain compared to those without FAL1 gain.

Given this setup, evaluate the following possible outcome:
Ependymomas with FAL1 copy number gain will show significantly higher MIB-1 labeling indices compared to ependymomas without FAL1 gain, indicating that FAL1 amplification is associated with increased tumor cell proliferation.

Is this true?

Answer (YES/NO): YES